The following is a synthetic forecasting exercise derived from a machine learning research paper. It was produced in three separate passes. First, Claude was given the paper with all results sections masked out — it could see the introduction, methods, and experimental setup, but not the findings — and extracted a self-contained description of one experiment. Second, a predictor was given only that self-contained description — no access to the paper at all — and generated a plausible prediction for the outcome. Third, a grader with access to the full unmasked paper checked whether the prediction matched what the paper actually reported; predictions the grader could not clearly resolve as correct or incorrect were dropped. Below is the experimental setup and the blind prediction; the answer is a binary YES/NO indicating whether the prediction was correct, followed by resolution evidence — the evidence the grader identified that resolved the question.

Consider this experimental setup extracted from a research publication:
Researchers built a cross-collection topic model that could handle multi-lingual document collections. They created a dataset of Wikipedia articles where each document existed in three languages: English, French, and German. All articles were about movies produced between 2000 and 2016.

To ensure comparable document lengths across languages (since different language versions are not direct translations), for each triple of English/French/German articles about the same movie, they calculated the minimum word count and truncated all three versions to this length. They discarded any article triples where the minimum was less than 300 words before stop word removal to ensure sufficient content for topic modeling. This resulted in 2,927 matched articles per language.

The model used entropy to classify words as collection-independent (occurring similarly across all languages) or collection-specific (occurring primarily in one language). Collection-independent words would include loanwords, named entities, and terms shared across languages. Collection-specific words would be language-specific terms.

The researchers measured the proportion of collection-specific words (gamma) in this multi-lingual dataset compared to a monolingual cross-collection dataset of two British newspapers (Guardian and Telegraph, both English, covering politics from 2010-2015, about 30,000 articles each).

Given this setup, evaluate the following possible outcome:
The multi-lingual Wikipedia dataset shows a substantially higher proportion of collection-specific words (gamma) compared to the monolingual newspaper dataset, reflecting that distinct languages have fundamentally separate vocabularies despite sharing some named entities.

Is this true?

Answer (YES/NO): YES